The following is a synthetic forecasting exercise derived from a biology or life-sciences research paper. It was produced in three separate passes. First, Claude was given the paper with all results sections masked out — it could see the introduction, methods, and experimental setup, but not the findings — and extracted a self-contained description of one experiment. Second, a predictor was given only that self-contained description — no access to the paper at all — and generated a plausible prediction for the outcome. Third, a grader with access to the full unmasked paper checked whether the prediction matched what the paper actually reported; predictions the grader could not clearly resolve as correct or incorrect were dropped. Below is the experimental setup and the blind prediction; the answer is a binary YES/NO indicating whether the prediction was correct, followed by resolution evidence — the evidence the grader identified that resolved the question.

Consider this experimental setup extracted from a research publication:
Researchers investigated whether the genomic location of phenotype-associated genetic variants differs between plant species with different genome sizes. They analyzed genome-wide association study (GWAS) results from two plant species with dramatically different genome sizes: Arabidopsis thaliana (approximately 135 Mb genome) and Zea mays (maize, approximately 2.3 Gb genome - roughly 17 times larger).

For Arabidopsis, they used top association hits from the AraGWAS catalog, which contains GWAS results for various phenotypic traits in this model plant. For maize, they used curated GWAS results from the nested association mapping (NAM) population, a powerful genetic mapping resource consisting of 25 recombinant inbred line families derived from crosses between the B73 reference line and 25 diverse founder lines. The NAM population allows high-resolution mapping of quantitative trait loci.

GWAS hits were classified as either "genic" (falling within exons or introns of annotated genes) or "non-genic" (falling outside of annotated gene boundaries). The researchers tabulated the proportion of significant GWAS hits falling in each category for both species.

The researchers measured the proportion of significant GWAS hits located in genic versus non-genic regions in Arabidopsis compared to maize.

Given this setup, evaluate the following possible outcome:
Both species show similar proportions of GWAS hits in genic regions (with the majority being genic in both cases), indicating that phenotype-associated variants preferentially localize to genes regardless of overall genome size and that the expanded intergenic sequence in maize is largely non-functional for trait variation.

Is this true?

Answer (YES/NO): NO